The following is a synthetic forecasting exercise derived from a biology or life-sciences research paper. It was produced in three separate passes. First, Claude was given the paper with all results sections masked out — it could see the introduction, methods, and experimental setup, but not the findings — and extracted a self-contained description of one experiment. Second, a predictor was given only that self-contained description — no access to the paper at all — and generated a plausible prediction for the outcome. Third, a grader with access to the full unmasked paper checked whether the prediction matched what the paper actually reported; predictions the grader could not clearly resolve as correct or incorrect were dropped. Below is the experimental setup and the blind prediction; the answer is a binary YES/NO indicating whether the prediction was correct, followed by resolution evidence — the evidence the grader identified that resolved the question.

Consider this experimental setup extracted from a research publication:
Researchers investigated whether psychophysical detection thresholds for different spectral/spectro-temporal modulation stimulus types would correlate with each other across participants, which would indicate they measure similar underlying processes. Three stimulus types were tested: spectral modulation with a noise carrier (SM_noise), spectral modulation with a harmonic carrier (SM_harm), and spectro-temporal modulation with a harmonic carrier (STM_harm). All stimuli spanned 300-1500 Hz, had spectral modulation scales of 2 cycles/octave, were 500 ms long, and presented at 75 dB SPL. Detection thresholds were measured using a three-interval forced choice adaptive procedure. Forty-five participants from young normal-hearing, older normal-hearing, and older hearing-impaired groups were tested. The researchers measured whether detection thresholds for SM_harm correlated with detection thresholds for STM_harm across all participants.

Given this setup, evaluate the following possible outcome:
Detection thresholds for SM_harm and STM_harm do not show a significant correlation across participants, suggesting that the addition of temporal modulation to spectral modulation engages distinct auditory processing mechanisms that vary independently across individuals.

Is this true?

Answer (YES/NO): YES